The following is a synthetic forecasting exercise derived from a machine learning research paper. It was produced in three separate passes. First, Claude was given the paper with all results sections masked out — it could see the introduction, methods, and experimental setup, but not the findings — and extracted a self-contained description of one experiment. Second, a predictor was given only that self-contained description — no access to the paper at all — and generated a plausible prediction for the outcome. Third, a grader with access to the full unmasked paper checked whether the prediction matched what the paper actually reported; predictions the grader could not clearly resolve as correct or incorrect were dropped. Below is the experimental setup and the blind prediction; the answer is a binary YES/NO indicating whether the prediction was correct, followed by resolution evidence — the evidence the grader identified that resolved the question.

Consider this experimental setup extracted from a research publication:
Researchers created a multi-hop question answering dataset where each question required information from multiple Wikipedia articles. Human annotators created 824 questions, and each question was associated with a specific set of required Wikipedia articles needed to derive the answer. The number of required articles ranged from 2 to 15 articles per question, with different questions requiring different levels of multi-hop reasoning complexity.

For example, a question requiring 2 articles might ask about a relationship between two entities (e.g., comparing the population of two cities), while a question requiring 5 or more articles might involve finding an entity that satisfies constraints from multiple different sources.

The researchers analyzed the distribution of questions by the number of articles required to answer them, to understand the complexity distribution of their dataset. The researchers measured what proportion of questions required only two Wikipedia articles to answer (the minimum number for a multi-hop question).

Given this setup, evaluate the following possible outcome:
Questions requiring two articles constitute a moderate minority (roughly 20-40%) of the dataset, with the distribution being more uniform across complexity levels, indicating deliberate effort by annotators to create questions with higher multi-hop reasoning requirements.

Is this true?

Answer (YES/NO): NO